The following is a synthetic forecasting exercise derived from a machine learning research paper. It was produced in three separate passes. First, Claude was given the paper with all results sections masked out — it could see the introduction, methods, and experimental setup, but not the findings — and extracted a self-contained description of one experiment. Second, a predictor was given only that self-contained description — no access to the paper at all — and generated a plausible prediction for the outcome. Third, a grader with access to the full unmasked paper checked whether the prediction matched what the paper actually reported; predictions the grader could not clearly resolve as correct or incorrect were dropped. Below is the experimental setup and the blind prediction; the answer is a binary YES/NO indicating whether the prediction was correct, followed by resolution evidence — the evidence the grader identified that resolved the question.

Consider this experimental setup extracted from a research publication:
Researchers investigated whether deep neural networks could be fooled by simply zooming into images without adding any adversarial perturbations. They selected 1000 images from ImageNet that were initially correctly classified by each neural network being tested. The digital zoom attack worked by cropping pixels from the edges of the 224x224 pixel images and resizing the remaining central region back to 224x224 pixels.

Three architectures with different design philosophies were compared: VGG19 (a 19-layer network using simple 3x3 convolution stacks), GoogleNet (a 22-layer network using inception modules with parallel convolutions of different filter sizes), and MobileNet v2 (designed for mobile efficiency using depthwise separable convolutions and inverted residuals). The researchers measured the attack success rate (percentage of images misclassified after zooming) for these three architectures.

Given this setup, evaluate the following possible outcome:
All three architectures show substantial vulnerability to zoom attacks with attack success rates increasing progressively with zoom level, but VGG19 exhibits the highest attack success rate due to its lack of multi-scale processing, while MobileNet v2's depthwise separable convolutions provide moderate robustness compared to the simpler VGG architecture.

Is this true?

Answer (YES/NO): NO